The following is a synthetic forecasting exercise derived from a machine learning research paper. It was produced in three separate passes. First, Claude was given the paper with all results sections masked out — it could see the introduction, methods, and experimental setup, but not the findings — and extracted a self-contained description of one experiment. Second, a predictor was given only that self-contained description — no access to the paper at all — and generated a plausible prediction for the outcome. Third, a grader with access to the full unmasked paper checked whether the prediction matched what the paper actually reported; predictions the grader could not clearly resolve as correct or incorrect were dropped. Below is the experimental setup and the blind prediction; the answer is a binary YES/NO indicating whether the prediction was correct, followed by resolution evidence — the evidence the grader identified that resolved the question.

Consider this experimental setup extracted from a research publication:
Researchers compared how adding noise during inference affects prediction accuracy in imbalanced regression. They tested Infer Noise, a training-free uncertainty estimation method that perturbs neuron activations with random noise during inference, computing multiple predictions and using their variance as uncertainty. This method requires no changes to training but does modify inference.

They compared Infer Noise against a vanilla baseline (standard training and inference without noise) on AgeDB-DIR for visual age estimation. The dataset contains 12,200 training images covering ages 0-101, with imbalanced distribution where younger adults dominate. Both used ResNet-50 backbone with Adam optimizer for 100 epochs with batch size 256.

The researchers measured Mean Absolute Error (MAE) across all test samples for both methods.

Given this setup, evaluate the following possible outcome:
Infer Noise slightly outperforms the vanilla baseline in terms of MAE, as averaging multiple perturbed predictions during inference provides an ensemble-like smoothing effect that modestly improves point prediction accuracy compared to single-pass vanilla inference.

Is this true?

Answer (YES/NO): NO